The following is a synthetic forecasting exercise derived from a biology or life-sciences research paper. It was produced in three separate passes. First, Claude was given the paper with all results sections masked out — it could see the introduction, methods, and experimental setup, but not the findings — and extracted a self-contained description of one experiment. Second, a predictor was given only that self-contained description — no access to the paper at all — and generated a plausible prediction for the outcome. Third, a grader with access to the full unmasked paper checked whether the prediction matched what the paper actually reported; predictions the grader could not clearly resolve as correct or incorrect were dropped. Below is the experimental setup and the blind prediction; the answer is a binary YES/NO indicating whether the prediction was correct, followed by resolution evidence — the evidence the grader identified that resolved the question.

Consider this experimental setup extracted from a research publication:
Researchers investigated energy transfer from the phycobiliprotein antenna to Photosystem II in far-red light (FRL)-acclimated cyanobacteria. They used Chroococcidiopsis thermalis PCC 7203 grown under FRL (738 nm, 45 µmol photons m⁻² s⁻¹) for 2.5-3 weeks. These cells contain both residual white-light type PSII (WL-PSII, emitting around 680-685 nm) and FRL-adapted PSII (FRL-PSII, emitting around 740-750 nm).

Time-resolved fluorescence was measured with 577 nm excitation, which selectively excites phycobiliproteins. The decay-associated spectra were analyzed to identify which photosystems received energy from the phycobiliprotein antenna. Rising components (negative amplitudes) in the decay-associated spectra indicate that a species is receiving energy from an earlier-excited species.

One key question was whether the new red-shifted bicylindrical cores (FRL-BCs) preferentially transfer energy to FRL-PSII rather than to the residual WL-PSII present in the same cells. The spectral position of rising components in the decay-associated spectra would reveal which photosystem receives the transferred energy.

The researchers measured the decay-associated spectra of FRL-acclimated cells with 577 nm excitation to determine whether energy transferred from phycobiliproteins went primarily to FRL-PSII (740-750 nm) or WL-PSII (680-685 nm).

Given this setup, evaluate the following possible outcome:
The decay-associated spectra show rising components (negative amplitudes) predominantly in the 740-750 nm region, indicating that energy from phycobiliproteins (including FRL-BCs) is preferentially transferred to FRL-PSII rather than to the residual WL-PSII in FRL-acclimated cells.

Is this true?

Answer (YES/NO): YES